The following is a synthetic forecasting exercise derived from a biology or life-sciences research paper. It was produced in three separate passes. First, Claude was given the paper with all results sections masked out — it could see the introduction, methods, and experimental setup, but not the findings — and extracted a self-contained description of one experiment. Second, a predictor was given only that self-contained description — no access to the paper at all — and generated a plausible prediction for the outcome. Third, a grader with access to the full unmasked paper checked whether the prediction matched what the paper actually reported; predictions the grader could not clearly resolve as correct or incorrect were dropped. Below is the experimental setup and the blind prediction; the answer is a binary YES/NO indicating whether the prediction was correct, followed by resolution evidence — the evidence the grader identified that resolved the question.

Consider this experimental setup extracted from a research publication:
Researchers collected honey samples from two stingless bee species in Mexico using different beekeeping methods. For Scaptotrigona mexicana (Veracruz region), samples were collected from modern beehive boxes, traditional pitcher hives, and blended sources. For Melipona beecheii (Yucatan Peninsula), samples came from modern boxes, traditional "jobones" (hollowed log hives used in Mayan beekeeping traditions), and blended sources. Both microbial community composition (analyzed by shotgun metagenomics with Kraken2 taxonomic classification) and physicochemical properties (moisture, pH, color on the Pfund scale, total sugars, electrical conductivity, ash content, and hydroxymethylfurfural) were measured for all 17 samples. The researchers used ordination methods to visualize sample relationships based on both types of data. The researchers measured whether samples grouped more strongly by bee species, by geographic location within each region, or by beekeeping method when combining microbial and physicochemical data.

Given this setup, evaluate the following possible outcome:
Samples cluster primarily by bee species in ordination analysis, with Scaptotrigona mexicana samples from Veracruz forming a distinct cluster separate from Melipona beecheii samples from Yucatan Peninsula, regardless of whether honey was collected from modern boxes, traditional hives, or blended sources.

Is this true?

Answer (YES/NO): YES